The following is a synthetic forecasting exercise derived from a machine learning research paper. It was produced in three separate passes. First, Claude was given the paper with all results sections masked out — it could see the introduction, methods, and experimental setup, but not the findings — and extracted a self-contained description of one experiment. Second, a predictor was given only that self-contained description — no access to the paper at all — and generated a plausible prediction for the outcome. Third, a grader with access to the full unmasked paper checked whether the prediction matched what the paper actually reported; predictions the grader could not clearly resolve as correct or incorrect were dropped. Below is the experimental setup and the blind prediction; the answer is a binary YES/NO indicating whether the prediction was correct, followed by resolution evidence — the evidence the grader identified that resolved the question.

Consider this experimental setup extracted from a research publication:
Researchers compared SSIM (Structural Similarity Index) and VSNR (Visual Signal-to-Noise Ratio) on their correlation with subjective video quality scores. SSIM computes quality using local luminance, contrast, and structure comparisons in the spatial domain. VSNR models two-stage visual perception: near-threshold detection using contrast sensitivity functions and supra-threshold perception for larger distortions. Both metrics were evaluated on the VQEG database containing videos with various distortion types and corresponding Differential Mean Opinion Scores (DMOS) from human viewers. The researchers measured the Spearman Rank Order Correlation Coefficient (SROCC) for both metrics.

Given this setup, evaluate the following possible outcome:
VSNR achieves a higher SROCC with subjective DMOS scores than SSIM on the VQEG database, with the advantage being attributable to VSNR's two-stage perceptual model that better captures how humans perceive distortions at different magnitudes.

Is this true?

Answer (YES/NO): YES